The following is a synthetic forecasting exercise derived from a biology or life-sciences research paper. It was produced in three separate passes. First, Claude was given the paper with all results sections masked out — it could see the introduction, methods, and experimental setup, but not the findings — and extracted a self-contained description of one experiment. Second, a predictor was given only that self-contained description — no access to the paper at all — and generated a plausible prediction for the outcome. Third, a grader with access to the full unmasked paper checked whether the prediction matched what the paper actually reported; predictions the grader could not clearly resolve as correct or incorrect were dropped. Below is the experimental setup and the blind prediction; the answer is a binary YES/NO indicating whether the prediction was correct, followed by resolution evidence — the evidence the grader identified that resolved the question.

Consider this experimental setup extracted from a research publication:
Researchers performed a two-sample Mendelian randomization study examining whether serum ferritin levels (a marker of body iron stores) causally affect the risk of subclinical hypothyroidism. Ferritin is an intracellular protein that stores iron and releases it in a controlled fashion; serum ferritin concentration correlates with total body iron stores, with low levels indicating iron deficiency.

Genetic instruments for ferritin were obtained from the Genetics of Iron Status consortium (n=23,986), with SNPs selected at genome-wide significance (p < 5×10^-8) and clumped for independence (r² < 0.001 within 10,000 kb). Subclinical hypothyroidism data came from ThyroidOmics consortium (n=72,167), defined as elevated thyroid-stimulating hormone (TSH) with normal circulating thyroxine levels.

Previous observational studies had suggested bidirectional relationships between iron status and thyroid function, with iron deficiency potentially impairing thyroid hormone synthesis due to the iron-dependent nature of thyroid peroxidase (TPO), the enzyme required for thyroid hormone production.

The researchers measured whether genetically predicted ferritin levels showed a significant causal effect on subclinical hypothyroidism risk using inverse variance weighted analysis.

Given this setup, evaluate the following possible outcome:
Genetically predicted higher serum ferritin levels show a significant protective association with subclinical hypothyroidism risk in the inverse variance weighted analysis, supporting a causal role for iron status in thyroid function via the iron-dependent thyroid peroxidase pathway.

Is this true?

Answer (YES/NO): NO